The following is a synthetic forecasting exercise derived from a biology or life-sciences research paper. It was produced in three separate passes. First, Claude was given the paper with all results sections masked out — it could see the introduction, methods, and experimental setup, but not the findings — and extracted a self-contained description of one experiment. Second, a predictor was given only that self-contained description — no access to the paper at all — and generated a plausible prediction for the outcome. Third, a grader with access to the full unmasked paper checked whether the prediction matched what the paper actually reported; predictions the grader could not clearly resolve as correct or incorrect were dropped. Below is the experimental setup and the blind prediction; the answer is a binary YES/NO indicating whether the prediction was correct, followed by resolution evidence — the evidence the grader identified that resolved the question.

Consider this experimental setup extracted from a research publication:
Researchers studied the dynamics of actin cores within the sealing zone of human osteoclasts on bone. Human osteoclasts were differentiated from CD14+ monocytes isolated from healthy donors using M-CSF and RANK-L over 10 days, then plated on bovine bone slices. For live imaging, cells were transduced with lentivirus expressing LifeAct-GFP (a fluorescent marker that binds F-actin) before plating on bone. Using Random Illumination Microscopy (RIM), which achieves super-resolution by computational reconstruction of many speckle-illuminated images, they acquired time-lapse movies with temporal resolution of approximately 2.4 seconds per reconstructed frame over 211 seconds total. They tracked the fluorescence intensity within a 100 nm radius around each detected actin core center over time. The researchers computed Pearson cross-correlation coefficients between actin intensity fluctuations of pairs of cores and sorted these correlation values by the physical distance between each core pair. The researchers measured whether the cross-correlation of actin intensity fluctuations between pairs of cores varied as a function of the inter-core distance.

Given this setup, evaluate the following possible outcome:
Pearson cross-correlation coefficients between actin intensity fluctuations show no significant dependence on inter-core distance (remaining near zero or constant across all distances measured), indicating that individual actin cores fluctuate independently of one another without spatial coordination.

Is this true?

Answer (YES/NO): NO